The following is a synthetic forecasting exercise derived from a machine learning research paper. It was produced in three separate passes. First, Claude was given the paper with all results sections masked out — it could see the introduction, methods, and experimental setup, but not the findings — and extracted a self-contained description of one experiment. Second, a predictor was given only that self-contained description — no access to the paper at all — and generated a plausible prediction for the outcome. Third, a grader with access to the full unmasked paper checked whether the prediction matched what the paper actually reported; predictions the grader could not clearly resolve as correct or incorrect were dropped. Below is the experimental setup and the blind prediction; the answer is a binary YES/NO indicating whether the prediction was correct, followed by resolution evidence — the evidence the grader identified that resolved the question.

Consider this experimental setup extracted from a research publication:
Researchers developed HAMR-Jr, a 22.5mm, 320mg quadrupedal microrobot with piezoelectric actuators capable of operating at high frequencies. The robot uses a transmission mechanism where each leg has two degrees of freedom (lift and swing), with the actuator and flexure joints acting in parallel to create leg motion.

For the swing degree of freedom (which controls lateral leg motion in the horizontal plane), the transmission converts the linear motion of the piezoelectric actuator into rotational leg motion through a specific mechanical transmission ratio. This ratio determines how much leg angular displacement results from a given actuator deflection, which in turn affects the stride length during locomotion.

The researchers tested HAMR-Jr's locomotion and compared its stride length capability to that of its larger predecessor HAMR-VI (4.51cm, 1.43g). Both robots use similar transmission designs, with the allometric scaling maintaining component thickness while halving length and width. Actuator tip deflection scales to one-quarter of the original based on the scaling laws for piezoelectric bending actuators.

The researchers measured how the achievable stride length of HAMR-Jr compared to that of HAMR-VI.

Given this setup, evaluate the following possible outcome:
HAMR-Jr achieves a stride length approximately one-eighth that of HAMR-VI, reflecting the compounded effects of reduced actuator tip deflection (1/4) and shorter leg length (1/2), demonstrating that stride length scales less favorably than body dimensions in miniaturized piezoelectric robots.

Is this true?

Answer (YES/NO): NO